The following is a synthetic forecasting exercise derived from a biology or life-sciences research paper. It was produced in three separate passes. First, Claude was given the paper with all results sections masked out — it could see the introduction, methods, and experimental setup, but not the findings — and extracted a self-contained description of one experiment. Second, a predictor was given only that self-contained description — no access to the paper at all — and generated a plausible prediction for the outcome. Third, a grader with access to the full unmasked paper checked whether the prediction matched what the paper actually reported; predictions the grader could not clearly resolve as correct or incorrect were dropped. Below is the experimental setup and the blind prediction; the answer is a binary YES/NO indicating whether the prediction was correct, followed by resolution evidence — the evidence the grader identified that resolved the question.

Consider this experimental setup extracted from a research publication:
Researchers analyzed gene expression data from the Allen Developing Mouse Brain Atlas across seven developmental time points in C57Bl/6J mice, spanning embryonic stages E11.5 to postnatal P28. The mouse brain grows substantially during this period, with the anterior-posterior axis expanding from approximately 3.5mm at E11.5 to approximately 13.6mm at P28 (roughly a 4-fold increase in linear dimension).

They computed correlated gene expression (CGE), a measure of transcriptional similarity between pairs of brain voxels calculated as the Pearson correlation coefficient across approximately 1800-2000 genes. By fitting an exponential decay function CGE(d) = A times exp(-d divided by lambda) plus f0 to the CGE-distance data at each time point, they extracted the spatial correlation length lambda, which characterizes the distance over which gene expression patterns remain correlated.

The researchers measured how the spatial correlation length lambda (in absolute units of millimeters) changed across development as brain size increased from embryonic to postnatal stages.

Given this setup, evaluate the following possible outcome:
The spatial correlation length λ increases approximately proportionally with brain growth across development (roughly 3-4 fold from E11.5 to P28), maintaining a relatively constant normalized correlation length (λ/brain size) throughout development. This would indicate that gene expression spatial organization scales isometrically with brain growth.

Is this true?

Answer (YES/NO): NO